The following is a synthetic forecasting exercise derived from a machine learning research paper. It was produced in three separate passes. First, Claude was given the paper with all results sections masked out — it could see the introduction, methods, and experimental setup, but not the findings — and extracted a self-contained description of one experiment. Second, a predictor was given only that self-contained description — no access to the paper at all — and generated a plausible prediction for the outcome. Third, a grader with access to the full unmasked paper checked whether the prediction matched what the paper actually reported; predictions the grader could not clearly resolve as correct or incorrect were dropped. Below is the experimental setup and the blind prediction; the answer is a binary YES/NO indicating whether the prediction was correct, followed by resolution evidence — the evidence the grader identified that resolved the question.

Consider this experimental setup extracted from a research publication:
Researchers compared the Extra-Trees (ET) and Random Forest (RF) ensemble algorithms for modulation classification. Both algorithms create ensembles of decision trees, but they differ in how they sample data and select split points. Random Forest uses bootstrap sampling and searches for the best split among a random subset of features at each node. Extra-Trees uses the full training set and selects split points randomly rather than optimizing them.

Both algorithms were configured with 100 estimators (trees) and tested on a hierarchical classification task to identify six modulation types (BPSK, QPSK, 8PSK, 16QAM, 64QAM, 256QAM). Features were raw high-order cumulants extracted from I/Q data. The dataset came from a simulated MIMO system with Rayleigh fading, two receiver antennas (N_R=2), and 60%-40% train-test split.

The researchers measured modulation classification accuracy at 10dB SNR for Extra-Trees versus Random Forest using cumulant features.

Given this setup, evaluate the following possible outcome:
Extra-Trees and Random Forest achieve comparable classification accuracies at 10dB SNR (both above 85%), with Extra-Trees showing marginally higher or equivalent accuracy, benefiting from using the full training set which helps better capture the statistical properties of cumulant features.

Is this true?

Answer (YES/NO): YES